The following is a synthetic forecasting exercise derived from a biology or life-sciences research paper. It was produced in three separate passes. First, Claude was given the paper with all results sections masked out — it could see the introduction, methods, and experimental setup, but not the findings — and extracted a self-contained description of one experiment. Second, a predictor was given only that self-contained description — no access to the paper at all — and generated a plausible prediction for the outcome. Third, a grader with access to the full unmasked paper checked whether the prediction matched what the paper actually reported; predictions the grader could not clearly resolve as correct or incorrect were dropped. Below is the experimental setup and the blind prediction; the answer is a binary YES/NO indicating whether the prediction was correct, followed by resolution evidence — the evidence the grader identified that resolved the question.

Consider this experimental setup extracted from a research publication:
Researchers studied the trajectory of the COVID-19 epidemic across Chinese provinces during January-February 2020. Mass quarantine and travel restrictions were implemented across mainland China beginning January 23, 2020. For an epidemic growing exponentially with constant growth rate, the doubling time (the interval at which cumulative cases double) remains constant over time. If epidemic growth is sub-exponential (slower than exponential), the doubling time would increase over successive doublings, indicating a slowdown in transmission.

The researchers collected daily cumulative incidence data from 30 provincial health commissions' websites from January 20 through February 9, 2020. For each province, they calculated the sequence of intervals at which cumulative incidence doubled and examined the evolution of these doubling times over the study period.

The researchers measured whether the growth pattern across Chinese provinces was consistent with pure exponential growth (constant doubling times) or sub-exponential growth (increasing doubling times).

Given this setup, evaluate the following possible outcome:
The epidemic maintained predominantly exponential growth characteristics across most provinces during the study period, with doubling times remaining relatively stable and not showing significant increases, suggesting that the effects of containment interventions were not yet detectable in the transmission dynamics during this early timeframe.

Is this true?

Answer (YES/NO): NO